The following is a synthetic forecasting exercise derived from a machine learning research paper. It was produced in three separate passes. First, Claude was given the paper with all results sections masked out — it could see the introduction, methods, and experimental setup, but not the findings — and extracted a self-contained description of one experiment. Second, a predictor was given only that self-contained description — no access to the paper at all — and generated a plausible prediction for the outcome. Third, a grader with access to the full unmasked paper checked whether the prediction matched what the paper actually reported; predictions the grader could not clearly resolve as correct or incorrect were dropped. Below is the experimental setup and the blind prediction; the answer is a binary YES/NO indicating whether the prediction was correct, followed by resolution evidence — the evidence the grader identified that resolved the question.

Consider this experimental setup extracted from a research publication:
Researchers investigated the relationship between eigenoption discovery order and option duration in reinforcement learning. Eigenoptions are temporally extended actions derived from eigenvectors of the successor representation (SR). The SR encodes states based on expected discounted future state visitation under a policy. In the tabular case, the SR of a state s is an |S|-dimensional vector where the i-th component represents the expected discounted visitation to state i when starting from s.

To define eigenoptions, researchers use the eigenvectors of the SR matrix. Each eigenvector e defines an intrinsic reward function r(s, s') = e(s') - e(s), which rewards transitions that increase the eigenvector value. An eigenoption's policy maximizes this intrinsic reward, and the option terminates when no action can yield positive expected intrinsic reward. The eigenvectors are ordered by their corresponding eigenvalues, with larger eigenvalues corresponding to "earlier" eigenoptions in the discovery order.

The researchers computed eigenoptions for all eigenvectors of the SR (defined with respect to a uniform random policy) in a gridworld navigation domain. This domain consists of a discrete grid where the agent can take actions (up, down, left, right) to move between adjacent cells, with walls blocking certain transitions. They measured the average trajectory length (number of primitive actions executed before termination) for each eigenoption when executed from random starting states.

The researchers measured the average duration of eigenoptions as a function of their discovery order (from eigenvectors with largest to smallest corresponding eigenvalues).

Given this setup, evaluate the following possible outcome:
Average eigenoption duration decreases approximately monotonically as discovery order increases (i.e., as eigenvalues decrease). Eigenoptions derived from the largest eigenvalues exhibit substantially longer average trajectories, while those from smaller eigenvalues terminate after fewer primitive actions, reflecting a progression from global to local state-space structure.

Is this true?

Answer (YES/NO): YES